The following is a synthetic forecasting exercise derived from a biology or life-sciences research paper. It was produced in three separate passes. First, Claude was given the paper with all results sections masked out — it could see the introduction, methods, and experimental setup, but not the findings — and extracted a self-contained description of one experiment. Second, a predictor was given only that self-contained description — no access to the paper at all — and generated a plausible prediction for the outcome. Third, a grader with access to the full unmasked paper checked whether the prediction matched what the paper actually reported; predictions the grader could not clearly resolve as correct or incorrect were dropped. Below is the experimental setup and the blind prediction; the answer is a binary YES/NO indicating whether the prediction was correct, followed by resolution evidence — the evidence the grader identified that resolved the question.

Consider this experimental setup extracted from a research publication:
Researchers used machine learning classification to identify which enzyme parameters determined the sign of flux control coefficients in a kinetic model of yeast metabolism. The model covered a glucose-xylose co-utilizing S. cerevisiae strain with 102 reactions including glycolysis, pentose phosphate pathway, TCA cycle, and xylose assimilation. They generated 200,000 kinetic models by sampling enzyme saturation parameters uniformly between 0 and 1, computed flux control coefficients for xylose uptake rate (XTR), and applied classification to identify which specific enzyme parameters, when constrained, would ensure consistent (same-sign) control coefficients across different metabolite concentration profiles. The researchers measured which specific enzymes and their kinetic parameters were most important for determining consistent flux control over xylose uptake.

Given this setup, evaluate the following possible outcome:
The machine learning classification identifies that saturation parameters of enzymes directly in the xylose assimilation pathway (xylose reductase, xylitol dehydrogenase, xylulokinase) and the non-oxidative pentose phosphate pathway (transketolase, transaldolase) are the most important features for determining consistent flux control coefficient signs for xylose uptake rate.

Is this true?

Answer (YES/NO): NO